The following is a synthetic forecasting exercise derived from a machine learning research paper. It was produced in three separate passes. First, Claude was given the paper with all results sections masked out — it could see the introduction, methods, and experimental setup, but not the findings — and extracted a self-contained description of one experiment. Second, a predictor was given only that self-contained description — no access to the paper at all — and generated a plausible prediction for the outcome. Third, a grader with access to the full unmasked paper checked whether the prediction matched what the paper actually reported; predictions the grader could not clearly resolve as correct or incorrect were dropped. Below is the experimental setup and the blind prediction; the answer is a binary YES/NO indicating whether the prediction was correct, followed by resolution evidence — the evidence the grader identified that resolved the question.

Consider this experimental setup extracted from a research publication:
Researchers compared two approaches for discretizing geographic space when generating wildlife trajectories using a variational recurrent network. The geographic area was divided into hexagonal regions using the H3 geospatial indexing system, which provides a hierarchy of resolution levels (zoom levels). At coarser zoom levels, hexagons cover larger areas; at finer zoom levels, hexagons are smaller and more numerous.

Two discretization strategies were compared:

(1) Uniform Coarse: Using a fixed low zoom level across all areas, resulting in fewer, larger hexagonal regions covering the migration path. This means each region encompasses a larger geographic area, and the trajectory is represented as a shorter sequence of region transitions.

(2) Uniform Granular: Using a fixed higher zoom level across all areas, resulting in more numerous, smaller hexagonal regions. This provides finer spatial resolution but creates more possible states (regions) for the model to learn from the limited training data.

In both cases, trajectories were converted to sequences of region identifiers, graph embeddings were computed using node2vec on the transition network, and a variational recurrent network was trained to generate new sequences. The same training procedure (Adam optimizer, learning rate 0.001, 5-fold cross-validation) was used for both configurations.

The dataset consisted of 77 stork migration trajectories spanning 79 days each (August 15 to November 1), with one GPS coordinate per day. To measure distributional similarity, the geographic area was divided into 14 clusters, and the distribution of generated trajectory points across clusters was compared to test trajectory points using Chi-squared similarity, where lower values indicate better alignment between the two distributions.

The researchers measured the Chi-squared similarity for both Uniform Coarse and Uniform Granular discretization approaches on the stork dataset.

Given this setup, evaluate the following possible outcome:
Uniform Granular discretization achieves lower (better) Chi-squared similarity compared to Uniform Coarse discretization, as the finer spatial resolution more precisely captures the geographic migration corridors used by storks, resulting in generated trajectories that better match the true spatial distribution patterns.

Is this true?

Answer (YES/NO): NO